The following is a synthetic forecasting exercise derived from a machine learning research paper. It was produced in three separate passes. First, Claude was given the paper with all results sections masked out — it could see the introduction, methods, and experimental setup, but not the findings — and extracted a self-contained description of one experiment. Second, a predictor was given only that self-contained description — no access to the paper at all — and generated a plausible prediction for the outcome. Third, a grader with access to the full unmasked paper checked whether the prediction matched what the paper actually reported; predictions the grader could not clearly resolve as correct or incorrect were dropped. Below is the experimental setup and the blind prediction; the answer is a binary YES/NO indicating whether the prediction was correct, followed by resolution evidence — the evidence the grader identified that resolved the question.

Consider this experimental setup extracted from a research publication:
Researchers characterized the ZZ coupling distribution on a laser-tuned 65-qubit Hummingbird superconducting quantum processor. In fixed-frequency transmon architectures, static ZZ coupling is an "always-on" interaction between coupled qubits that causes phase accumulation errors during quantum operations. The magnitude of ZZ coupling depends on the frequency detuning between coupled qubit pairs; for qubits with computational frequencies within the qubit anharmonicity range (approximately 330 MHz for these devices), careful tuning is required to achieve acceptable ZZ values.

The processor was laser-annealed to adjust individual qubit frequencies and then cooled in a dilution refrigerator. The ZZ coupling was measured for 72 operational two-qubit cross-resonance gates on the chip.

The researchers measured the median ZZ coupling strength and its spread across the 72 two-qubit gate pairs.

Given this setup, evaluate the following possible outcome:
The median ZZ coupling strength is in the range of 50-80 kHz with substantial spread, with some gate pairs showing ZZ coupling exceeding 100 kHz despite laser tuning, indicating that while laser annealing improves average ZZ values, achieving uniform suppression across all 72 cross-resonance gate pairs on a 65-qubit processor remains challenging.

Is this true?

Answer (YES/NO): NO